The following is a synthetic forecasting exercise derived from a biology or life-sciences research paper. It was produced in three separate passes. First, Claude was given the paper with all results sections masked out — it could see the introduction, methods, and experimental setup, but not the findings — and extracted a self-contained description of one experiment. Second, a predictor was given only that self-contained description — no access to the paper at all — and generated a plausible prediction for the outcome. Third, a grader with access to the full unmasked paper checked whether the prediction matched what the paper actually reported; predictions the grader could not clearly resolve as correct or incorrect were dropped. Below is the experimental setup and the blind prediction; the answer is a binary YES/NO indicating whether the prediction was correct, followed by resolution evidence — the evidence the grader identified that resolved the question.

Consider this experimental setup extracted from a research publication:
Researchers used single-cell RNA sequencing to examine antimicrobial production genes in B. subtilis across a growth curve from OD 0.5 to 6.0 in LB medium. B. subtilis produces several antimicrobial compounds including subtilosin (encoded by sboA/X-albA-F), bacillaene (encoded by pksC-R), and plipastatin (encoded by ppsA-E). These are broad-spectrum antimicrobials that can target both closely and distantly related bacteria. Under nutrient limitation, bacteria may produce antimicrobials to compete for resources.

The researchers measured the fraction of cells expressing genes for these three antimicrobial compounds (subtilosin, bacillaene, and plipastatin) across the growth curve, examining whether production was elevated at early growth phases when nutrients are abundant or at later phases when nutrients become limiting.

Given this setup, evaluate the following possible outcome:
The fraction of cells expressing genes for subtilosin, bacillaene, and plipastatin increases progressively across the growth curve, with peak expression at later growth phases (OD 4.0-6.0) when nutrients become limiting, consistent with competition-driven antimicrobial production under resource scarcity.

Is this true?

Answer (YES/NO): YES